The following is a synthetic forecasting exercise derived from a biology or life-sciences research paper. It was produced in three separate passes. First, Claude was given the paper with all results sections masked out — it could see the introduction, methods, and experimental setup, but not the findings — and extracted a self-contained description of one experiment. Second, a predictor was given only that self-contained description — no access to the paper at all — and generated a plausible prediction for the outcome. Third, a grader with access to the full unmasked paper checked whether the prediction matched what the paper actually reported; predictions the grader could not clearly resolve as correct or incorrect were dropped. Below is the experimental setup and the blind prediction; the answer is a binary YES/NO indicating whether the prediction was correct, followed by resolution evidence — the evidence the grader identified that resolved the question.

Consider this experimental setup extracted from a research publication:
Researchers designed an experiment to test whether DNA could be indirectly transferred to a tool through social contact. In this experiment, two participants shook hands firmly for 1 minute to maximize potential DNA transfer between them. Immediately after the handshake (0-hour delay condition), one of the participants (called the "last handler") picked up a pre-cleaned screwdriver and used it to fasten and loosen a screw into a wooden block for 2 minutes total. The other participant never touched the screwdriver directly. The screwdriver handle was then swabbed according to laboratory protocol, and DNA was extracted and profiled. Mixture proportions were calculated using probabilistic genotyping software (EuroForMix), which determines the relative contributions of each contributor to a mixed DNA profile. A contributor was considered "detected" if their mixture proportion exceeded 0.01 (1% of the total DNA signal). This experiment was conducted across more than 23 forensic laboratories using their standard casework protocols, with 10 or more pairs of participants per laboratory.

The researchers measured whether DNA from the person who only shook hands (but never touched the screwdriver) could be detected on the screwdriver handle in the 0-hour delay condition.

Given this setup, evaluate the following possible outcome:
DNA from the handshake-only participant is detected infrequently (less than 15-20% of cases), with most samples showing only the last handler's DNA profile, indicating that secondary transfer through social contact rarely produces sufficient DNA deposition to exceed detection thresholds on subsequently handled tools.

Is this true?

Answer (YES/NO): NO